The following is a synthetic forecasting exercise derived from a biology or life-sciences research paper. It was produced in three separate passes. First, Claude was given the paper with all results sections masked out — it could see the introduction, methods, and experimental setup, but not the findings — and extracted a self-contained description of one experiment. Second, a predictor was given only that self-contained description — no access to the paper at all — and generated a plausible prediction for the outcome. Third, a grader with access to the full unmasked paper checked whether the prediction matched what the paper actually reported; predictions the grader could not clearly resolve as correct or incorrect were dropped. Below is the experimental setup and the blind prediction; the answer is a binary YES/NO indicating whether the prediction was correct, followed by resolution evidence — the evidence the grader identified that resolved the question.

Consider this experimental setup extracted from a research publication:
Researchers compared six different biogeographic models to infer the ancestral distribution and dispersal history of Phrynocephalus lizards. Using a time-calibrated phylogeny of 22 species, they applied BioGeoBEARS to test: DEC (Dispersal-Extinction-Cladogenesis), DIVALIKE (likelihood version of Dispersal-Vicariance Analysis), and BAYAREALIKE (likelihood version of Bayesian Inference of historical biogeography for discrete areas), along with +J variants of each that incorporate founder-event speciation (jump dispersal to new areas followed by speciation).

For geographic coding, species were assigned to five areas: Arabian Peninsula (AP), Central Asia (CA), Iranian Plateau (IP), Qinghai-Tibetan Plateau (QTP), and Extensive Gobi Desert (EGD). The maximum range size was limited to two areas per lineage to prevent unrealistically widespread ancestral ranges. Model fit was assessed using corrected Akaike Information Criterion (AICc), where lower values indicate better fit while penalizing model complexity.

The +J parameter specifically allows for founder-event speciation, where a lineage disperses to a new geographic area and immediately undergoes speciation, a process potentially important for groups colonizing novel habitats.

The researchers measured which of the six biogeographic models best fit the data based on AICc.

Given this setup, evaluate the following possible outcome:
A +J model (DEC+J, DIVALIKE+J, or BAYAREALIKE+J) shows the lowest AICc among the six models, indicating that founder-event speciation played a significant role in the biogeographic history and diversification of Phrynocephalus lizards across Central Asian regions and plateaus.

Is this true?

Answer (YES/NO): YES